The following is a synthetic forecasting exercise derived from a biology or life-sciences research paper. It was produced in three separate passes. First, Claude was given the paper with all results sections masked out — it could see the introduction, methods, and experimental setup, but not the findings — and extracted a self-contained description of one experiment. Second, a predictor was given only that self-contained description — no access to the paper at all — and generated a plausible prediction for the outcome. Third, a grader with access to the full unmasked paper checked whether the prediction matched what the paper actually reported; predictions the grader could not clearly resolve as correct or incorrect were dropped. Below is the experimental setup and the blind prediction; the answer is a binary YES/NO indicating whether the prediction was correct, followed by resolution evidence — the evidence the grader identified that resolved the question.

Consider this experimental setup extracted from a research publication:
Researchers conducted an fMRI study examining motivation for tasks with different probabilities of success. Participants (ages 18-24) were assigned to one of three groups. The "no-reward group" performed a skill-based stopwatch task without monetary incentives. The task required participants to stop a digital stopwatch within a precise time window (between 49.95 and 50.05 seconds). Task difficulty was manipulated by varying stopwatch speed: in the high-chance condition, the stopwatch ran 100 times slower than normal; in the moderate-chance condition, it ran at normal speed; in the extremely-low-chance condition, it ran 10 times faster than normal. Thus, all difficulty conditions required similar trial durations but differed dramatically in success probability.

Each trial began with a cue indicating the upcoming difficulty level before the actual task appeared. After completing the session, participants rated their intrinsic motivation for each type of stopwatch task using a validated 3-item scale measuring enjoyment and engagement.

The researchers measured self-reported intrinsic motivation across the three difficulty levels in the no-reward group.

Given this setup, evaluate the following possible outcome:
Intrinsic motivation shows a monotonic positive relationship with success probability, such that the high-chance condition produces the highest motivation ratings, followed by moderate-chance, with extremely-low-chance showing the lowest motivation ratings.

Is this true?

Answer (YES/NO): NO